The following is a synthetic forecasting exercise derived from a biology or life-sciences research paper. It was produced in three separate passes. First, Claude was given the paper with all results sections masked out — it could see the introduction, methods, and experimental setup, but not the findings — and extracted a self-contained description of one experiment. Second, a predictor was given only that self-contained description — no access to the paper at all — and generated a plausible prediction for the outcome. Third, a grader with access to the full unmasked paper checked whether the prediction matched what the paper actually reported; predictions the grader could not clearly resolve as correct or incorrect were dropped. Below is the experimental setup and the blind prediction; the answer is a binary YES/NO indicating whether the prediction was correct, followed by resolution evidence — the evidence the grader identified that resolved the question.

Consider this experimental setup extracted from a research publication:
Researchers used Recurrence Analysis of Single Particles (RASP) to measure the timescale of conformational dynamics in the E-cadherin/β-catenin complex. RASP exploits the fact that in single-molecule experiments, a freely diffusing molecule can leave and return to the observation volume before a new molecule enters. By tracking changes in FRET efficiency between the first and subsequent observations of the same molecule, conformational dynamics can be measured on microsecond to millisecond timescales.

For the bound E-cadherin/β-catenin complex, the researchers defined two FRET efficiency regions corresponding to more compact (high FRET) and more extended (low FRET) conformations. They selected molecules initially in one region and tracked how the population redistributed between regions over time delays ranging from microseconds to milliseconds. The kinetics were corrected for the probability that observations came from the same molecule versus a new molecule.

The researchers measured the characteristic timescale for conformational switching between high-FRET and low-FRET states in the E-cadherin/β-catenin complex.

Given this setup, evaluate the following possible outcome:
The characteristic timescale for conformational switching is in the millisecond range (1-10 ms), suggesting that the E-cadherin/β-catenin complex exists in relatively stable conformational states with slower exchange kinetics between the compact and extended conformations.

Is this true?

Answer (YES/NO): NO